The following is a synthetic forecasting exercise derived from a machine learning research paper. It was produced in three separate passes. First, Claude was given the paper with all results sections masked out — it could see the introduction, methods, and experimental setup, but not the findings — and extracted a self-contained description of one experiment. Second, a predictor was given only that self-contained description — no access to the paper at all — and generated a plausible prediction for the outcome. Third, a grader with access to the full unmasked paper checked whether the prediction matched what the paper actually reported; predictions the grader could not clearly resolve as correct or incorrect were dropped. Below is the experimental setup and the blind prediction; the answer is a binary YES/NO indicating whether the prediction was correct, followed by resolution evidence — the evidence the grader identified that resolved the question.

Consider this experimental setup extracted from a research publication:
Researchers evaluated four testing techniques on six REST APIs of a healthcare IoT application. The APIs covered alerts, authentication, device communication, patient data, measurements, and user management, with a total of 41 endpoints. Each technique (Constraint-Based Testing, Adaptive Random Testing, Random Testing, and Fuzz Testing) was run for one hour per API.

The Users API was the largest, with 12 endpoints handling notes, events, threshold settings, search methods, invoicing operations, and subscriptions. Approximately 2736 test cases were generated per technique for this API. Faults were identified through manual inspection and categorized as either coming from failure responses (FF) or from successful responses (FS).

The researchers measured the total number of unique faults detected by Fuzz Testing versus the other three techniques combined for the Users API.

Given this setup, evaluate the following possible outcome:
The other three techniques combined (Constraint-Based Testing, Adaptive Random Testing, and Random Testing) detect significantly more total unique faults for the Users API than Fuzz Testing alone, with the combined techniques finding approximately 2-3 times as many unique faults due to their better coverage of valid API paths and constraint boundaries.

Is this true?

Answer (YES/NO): YES